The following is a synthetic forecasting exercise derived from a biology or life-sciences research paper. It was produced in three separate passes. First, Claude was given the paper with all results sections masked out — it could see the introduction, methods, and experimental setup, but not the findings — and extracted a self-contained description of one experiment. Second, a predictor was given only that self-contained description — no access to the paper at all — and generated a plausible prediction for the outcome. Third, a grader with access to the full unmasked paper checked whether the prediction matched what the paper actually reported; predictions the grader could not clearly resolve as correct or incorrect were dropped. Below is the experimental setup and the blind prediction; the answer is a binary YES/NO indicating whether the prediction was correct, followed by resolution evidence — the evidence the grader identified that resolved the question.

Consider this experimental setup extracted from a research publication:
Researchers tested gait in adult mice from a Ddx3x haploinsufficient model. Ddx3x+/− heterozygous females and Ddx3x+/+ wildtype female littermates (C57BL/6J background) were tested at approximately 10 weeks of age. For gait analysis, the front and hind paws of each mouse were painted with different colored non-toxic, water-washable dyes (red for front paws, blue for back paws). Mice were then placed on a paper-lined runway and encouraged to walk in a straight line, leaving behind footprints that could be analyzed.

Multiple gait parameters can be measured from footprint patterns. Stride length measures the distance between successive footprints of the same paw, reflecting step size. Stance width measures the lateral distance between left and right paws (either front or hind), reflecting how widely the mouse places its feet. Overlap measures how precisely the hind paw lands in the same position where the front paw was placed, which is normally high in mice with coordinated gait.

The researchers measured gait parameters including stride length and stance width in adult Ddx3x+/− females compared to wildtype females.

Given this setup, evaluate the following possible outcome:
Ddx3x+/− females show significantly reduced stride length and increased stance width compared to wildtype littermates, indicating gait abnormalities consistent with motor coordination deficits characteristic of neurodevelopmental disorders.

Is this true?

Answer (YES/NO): NO